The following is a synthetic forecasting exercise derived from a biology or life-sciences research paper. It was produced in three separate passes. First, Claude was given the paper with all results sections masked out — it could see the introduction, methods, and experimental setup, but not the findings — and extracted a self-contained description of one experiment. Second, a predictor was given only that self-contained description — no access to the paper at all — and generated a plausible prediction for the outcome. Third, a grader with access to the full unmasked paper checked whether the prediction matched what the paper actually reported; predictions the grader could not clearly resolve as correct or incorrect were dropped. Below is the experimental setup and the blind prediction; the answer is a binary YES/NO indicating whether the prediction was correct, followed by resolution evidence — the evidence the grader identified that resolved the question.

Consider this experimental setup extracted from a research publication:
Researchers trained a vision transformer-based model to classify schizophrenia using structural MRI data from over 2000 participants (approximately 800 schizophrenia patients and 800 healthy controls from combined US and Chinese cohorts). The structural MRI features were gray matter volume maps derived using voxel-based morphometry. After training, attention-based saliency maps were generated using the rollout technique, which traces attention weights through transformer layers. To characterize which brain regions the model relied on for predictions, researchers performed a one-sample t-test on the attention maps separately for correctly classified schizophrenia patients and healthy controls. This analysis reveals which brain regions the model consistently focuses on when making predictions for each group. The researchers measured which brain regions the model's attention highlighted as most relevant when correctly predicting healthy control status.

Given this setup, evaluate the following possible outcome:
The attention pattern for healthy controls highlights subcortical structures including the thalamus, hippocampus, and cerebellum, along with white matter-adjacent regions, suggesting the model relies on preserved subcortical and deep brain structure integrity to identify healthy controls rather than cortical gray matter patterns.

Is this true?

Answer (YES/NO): NO